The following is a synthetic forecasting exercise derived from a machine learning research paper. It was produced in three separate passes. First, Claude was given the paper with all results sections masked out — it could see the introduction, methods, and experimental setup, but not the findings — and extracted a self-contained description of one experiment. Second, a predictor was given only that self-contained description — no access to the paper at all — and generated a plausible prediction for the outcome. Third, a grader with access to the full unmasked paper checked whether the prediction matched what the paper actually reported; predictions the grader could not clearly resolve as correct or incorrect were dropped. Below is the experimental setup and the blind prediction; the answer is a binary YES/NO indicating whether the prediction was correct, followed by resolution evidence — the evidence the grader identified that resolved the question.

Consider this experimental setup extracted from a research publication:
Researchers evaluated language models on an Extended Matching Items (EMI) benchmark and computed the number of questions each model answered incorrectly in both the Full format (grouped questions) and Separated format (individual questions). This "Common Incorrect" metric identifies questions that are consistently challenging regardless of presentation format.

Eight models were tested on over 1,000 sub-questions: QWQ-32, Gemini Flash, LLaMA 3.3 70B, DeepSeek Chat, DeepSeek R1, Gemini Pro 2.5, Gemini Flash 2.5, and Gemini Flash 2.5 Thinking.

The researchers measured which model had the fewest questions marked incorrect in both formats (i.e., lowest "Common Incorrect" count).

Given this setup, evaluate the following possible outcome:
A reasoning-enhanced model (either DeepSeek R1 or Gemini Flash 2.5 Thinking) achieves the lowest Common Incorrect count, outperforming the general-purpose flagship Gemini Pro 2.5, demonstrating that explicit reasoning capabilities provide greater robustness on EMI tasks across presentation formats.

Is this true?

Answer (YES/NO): NO